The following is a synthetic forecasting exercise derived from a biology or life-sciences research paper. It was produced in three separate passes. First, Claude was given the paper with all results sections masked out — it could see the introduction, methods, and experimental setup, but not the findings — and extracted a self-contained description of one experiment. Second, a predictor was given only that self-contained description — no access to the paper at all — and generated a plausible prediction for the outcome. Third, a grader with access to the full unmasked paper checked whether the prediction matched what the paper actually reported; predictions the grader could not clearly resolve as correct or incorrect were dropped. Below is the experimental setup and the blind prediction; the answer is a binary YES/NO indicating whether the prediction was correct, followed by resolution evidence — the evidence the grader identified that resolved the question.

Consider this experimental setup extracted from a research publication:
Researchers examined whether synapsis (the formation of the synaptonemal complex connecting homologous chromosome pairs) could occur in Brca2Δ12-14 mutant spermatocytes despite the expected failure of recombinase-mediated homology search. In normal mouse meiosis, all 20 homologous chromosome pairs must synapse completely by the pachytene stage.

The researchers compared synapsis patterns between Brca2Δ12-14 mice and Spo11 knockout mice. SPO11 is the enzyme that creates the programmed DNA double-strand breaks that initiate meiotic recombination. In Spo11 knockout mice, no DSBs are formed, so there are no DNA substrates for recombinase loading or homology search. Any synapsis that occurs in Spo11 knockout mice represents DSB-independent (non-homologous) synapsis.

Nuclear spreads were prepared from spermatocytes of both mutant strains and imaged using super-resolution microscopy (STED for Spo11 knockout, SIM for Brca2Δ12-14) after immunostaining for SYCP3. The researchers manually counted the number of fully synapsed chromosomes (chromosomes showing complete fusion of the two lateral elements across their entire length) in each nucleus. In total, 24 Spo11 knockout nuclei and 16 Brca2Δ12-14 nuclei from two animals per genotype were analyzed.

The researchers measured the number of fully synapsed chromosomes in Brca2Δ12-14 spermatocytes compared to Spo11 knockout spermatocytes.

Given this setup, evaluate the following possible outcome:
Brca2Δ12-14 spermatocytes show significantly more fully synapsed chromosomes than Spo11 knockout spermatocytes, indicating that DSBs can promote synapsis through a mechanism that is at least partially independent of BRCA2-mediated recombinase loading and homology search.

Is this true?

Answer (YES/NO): YES